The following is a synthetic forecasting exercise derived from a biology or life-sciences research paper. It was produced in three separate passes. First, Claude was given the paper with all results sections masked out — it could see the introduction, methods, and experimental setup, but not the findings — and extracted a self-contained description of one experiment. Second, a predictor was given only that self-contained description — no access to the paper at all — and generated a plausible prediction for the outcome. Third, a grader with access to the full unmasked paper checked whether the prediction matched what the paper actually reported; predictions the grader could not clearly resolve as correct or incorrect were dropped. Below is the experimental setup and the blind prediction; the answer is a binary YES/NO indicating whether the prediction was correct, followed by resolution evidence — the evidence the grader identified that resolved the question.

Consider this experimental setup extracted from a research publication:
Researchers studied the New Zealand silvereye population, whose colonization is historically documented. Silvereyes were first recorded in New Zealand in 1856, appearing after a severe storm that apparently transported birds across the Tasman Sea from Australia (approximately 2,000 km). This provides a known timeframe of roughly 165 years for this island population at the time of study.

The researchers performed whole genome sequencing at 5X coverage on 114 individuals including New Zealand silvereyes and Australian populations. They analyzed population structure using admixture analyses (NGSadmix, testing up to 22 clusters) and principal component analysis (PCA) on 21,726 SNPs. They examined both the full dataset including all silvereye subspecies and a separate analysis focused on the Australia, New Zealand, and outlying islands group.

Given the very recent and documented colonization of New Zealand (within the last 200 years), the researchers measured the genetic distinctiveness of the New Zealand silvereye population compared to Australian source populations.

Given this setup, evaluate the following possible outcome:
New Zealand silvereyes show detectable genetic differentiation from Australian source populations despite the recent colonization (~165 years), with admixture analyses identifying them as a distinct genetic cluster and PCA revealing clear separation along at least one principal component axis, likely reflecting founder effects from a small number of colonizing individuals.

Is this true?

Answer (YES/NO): NO